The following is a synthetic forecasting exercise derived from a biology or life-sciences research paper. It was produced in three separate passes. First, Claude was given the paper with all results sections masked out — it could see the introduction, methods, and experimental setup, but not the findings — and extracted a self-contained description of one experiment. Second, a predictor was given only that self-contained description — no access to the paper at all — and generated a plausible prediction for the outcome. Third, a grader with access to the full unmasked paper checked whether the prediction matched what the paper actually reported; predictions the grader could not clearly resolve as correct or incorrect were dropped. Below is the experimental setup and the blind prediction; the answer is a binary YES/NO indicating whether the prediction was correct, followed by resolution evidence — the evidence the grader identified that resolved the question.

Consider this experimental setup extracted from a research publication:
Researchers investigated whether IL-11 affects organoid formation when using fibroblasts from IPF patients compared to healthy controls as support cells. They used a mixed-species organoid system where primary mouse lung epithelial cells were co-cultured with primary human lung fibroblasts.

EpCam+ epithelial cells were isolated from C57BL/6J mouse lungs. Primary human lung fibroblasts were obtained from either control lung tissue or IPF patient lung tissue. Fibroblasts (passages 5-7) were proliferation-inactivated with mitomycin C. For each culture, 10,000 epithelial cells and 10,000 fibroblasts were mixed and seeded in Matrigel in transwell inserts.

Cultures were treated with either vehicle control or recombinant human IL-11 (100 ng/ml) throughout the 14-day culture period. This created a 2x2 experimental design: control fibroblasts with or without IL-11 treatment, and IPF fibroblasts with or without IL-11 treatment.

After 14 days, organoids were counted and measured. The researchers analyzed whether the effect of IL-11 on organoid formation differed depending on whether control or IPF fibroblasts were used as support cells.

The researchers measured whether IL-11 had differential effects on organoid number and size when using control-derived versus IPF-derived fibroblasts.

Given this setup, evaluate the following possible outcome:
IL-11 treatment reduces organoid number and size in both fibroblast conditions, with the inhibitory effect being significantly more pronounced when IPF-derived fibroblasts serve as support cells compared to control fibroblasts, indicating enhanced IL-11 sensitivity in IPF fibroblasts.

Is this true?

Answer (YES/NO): NO